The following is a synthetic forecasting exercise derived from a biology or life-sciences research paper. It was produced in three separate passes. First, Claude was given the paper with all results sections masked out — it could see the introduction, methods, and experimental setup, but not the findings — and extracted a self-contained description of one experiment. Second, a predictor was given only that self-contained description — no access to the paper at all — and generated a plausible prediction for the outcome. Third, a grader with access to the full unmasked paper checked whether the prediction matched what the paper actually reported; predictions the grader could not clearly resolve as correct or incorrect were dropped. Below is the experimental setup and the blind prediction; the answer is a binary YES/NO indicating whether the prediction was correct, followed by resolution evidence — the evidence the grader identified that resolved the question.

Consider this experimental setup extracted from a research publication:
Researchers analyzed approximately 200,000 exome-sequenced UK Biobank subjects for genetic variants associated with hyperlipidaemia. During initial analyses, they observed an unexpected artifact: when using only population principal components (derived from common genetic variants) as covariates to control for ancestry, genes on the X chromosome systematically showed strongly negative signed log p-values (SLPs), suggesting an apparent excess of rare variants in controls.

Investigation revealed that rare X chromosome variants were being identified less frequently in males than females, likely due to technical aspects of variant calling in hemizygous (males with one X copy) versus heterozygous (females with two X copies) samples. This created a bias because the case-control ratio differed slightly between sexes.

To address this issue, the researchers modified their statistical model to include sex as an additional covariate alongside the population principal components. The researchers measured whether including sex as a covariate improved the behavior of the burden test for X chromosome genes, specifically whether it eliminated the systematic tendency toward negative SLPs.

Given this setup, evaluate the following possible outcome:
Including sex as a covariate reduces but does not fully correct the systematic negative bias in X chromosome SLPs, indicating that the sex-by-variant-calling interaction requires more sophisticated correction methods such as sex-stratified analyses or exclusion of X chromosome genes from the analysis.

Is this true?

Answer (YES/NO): NO